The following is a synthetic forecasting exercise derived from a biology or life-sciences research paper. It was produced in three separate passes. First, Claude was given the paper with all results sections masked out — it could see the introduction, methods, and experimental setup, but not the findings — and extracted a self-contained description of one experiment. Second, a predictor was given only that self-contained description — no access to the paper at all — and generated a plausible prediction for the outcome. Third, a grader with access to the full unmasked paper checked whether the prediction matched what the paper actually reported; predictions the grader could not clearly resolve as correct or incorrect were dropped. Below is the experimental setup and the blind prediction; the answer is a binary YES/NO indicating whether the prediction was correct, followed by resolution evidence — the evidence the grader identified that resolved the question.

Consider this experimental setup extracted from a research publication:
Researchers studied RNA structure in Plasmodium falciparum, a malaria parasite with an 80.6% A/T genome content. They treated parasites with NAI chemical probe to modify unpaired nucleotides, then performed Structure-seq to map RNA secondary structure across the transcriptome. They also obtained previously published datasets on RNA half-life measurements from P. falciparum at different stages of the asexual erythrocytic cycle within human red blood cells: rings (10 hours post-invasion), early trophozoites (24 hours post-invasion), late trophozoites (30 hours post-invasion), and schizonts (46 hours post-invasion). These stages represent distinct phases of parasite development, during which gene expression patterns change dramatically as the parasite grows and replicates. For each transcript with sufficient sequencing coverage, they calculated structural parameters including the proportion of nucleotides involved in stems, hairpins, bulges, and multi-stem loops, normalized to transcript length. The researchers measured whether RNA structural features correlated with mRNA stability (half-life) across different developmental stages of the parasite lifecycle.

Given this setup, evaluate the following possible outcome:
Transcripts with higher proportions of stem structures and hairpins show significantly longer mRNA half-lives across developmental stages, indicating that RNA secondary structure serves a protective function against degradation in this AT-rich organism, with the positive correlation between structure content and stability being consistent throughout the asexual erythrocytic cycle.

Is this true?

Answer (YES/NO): NO